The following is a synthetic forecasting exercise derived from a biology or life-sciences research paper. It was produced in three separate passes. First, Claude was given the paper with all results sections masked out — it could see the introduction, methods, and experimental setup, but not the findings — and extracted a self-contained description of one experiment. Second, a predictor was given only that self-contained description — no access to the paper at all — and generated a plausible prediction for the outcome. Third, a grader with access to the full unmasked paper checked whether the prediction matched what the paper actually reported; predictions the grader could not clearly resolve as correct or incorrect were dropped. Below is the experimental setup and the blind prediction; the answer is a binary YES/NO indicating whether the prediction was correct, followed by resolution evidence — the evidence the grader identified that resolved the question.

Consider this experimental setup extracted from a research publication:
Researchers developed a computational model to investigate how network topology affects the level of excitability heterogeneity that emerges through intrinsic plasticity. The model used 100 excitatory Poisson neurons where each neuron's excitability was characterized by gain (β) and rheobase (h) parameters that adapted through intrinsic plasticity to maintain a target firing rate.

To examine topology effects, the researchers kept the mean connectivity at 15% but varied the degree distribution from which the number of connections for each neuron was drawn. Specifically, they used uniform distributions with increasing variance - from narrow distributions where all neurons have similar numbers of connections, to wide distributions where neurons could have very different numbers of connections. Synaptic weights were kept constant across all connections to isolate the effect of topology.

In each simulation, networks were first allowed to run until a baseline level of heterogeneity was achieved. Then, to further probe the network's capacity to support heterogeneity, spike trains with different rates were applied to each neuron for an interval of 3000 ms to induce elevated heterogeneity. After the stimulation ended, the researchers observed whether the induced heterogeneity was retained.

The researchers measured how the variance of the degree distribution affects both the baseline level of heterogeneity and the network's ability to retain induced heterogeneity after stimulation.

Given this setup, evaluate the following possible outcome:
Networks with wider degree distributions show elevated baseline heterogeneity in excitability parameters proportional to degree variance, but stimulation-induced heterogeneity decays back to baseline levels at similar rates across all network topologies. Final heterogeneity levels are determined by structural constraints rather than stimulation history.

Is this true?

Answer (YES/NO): NO